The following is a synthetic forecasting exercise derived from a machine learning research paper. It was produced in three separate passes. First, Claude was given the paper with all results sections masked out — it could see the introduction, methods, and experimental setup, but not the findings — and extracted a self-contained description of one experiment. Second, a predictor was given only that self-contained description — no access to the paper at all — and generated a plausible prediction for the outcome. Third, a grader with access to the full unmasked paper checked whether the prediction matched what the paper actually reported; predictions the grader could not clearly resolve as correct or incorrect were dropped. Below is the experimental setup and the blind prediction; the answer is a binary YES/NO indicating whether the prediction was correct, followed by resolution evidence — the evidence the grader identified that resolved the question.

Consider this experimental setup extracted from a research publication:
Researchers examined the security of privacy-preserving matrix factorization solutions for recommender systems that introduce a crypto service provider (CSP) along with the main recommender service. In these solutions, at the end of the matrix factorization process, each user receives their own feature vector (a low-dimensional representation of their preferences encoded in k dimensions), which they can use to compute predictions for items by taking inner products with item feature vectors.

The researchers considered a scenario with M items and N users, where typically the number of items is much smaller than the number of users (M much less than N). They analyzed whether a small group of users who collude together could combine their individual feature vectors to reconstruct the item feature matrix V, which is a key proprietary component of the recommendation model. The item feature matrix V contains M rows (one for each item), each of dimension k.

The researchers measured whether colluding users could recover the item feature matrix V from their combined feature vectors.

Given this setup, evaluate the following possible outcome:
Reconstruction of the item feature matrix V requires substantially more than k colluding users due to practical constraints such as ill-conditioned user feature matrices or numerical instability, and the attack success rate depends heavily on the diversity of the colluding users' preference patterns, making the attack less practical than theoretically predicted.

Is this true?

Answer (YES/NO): NO